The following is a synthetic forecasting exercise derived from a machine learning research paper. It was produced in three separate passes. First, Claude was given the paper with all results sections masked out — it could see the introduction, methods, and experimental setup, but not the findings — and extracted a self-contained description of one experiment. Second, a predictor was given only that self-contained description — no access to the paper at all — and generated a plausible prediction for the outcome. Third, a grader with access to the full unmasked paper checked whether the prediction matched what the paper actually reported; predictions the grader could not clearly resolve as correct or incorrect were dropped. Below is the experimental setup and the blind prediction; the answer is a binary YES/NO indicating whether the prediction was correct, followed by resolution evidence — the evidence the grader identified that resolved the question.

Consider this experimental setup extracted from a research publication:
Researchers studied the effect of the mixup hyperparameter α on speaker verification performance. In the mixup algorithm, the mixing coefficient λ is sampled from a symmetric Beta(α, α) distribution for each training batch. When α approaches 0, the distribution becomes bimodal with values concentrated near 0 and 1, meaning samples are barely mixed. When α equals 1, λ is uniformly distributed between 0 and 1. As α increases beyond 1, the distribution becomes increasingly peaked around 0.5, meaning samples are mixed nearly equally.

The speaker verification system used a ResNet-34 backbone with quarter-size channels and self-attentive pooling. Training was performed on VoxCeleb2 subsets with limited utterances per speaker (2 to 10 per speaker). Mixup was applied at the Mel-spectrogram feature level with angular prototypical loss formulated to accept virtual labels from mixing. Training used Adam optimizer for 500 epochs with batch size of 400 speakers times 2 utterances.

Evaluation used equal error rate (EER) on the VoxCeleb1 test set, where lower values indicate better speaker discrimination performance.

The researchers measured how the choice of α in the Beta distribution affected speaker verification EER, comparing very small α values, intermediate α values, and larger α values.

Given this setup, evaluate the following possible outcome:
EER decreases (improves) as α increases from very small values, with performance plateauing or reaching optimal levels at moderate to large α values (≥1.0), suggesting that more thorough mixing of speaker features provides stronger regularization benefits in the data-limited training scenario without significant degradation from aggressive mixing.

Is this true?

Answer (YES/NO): NO